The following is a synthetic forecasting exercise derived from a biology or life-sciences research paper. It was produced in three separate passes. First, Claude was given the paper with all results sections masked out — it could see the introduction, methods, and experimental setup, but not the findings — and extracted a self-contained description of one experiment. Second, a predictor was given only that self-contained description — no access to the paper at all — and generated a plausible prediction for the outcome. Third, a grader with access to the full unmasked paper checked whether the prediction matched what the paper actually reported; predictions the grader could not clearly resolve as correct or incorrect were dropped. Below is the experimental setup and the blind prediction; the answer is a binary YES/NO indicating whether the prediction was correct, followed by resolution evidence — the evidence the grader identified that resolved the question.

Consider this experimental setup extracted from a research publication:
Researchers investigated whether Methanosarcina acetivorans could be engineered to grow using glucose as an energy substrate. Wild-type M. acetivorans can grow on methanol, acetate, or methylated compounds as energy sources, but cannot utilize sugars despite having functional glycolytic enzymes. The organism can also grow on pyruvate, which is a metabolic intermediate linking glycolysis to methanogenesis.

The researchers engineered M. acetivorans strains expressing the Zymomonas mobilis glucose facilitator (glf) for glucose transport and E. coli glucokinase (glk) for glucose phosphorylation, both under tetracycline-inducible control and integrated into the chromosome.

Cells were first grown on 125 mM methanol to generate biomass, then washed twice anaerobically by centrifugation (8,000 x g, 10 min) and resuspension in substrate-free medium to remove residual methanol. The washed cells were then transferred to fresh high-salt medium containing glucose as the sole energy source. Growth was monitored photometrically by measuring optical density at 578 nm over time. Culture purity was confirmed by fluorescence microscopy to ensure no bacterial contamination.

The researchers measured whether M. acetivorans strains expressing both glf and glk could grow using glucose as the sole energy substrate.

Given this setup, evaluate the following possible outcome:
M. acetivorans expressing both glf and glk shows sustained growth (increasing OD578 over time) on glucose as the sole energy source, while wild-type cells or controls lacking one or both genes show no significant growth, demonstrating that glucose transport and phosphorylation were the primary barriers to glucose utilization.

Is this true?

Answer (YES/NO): NO